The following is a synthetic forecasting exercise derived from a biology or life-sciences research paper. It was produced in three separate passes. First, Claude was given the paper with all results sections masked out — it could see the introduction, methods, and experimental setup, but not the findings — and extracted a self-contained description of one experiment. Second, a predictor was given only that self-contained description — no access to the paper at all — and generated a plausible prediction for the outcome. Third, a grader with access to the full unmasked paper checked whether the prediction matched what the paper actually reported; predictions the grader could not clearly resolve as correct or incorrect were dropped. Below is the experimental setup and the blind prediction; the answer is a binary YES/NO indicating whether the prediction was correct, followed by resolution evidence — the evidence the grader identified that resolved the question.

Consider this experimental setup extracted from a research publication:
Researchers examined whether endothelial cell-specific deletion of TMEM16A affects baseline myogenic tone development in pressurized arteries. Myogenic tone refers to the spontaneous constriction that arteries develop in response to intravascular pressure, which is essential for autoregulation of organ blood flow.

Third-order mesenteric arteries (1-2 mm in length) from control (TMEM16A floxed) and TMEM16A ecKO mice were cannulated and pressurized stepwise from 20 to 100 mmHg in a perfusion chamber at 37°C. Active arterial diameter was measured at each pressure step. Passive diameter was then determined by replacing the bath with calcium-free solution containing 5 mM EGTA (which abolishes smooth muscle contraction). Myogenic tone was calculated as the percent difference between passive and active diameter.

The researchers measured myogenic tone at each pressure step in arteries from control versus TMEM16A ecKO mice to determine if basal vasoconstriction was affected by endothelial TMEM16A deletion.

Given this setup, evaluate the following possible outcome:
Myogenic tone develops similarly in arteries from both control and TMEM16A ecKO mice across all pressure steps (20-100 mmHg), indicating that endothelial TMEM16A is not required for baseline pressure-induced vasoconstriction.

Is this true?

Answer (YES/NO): YES